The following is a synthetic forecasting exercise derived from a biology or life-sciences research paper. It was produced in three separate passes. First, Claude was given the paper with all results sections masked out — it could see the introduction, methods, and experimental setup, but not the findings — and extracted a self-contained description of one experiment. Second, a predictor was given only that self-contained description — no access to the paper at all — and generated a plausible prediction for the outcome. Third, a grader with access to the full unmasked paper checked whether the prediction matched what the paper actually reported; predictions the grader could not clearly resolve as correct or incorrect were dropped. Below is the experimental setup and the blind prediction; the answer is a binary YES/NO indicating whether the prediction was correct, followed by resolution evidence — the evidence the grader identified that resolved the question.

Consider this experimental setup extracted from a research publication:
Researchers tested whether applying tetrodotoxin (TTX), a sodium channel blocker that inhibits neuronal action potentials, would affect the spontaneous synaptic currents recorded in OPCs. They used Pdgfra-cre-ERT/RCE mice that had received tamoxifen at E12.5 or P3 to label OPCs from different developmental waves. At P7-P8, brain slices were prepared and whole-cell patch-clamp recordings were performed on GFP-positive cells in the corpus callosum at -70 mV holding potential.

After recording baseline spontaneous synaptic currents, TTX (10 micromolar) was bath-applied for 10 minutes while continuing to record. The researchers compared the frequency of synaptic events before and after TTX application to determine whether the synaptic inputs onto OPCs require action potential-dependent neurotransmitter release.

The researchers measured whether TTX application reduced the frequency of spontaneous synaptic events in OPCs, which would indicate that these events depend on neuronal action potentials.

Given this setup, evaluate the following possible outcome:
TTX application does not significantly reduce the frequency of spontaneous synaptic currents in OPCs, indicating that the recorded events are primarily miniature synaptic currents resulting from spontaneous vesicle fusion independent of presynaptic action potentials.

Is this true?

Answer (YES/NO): NO